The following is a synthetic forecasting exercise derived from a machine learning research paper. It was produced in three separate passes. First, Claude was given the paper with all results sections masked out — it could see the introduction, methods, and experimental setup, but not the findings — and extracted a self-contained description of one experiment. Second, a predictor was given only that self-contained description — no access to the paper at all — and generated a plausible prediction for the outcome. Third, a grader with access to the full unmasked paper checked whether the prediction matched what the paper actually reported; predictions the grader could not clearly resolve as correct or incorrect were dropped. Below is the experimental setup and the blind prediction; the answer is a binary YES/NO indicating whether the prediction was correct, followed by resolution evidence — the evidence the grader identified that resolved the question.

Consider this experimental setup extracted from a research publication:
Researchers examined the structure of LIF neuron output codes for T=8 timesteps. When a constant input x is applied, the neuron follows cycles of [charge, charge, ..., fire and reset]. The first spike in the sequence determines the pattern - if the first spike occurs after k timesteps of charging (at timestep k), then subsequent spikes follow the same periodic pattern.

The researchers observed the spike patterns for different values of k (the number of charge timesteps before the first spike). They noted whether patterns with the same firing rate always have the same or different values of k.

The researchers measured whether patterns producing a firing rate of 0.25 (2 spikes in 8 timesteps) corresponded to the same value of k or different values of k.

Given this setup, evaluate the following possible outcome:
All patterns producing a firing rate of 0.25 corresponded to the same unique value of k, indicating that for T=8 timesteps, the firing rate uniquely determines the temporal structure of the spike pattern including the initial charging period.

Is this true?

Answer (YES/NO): NO